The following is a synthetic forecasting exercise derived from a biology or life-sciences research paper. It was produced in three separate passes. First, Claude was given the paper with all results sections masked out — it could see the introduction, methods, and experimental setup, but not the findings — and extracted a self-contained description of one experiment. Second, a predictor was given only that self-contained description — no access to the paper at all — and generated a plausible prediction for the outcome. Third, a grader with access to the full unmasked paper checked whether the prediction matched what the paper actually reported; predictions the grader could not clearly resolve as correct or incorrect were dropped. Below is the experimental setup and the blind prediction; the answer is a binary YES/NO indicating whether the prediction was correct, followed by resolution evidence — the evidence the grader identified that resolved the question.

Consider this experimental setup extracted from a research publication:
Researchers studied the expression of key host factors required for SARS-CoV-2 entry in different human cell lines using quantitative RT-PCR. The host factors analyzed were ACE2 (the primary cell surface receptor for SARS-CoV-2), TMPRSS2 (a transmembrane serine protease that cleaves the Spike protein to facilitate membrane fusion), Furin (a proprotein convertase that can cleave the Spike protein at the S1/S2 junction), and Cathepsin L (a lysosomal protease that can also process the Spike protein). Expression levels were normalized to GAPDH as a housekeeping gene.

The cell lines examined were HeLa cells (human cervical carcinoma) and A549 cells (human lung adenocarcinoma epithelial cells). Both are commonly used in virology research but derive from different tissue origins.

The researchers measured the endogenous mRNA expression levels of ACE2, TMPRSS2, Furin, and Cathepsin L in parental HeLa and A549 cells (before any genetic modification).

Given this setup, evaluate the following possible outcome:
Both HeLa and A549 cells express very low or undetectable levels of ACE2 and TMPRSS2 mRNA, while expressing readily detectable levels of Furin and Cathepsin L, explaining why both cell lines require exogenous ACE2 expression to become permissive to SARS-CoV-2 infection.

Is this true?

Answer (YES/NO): YES